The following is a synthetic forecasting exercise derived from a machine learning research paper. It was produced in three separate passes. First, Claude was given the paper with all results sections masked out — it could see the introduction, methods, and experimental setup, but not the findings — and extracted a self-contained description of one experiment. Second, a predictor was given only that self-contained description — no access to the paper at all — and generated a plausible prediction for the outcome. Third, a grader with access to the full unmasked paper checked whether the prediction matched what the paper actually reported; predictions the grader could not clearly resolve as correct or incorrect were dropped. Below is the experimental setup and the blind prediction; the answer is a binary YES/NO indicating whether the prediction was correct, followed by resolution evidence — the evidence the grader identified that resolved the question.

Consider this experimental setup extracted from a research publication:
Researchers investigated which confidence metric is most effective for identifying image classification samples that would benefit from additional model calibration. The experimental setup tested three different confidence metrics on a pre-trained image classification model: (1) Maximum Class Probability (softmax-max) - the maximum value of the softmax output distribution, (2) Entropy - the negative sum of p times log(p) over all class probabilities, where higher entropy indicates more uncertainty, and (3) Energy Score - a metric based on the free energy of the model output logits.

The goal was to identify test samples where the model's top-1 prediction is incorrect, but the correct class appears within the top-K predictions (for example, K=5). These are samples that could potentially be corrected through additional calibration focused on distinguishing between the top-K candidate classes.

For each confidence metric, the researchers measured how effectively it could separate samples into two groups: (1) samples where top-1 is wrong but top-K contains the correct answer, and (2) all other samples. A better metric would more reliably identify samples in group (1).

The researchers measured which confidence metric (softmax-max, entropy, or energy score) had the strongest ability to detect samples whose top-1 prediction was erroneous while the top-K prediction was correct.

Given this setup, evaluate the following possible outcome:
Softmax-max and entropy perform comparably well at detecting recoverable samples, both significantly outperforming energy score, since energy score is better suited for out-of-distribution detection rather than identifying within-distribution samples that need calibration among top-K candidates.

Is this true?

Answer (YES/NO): NO